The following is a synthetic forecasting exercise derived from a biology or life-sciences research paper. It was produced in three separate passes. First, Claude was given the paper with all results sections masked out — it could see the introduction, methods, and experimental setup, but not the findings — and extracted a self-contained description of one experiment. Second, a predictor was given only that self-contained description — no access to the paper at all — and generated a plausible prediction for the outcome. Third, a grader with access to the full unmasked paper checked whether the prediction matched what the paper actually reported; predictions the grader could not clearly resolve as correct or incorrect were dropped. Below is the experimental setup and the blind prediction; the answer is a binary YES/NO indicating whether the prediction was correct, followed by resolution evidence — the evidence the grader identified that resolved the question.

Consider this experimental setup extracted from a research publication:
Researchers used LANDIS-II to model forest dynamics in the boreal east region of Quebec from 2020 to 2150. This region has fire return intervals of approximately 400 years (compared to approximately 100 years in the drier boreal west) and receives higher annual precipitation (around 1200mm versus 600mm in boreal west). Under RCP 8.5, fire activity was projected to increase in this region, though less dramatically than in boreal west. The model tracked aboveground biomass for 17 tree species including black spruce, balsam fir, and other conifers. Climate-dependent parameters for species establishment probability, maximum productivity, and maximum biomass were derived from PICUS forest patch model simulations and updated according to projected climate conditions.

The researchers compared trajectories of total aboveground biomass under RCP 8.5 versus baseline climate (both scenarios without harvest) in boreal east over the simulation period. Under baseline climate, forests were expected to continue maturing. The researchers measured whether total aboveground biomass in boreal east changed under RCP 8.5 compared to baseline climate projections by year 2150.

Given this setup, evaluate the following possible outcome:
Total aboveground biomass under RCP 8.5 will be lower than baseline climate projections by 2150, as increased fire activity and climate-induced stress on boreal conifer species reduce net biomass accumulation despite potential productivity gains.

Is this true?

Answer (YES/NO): YES